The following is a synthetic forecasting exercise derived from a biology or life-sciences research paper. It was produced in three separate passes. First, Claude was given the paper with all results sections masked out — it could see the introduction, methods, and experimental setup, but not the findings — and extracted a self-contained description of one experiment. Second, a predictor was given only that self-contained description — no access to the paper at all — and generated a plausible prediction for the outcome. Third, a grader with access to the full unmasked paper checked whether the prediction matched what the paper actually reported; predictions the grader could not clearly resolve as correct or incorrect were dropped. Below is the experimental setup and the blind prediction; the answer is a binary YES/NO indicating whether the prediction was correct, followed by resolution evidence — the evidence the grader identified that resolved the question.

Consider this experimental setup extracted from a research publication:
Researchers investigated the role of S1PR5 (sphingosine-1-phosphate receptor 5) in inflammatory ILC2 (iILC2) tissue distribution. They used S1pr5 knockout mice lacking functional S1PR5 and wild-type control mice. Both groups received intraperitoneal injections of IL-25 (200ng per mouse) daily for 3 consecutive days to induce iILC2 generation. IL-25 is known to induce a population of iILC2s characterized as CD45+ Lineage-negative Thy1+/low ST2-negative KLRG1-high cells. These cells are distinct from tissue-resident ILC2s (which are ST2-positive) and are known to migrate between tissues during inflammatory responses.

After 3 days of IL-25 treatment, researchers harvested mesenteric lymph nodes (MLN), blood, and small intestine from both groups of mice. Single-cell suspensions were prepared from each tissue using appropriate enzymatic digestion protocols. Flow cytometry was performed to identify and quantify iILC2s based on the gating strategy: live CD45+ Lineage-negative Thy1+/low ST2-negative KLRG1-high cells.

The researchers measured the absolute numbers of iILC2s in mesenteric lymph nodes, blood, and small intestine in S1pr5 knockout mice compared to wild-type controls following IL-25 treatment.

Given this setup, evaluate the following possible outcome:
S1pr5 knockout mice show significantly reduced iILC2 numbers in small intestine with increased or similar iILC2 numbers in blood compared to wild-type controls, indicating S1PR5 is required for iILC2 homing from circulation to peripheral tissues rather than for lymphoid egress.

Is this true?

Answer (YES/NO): NO